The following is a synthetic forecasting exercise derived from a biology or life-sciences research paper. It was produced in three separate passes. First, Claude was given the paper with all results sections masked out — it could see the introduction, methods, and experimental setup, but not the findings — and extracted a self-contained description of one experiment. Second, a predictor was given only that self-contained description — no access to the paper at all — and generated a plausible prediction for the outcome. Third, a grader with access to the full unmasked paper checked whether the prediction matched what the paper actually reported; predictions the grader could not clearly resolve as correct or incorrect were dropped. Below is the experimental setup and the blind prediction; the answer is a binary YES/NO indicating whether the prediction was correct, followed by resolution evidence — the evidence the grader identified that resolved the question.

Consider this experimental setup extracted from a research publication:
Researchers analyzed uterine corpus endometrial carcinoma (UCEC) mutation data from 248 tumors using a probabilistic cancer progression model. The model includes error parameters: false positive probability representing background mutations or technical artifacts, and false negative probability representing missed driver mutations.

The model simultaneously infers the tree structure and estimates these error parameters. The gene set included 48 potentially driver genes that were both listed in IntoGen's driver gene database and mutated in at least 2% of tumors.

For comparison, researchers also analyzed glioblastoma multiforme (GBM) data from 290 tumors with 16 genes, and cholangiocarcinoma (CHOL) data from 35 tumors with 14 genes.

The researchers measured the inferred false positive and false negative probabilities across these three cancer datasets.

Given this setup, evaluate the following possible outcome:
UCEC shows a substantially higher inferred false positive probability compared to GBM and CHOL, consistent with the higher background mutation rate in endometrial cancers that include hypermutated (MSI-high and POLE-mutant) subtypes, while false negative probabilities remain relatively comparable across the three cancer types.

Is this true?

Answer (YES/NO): NO